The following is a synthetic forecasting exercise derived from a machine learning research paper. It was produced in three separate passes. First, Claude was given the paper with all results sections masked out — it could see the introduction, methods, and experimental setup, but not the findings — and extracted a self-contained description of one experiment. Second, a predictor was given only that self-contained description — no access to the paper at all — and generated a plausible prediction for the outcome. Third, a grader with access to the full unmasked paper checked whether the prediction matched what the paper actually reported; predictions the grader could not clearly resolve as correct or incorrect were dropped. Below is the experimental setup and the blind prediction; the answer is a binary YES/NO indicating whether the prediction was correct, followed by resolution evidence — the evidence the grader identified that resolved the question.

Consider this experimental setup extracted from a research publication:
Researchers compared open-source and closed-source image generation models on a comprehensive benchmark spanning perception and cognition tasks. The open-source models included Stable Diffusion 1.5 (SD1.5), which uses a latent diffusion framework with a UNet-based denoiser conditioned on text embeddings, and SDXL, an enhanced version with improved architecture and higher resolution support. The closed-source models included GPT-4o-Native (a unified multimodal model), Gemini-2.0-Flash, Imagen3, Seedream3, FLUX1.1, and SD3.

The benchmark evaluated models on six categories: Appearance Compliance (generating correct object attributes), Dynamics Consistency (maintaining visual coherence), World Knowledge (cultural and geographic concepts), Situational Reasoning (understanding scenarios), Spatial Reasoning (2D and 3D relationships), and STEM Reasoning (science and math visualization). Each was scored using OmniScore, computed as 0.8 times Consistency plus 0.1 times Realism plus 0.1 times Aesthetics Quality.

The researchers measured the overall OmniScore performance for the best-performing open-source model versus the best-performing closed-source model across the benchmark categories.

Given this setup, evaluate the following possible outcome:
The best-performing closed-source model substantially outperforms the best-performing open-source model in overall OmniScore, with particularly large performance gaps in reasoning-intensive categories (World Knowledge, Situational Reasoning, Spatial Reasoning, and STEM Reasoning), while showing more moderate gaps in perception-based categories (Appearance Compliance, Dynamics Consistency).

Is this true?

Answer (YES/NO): NO